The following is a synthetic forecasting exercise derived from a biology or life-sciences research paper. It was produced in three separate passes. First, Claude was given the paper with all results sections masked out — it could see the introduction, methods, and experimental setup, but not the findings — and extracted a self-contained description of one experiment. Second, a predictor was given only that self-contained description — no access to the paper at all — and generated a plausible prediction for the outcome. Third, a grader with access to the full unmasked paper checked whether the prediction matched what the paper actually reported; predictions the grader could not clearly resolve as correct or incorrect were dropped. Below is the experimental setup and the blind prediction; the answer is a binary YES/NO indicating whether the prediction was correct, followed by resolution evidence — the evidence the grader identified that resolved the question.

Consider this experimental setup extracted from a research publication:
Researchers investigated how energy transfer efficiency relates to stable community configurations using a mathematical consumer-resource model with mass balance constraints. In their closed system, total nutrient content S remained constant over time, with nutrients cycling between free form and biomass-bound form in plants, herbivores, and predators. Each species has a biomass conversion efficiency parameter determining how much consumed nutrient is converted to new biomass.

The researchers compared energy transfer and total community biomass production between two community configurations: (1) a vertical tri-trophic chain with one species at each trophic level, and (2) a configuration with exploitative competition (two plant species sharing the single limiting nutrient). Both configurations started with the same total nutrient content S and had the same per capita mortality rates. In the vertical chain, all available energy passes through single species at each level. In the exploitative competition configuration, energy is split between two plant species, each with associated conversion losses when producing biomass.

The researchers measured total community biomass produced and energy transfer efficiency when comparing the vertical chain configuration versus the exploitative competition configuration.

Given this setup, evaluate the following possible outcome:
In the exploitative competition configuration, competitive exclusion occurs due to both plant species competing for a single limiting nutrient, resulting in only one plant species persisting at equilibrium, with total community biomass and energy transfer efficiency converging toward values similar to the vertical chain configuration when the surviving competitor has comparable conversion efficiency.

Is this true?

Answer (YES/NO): YES